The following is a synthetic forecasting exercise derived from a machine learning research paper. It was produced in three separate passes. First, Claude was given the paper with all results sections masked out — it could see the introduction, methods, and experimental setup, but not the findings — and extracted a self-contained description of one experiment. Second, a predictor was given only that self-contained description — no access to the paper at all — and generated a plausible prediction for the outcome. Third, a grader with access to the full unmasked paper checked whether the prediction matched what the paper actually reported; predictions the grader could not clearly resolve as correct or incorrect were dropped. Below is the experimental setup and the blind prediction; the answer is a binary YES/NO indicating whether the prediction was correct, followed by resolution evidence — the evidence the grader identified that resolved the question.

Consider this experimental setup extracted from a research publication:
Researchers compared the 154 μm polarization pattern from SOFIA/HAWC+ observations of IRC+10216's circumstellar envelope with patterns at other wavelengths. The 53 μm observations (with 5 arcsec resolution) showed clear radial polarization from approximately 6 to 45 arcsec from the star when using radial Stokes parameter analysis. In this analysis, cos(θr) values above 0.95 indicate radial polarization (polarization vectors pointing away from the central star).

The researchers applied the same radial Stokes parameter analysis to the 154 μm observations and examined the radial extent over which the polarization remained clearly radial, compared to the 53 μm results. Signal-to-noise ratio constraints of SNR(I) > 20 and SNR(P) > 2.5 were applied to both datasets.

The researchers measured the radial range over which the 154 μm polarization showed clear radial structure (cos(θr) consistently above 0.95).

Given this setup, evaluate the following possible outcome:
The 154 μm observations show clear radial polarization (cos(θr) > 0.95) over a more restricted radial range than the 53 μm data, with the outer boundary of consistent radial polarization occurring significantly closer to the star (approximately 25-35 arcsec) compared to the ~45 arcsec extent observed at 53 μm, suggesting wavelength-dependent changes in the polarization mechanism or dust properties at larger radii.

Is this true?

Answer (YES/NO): YES